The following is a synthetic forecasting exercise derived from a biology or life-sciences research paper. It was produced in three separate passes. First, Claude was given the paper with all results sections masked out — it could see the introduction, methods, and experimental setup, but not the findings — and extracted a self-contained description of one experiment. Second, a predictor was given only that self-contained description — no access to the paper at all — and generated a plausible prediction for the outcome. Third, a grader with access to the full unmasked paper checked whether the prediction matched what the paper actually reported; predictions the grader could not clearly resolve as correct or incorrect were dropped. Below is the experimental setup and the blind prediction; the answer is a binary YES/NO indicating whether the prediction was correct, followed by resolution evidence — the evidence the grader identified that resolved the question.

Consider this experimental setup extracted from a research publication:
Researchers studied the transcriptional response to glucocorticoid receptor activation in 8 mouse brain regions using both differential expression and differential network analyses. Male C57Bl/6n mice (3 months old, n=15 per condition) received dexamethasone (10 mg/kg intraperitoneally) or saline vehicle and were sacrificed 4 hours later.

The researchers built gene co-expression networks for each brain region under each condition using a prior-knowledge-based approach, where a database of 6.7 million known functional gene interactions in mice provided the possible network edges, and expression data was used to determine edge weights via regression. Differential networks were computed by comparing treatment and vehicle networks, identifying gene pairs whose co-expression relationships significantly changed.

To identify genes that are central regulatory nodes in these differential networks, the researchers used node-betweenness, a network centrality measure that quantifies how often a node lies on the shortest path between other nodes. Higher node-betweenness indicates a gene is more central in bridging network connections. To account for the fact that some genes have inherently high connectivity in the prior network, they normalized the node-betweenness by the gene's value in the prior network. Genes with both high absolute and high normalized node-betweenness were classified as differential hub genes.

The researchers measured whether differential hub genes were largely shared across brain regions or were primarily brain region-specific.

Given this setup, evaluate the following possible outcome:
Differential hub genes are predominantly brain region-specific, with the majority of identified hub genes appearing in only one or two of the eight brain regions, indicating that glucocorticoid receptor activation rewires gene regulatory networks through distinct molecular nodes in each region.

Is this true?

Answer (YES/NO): NO